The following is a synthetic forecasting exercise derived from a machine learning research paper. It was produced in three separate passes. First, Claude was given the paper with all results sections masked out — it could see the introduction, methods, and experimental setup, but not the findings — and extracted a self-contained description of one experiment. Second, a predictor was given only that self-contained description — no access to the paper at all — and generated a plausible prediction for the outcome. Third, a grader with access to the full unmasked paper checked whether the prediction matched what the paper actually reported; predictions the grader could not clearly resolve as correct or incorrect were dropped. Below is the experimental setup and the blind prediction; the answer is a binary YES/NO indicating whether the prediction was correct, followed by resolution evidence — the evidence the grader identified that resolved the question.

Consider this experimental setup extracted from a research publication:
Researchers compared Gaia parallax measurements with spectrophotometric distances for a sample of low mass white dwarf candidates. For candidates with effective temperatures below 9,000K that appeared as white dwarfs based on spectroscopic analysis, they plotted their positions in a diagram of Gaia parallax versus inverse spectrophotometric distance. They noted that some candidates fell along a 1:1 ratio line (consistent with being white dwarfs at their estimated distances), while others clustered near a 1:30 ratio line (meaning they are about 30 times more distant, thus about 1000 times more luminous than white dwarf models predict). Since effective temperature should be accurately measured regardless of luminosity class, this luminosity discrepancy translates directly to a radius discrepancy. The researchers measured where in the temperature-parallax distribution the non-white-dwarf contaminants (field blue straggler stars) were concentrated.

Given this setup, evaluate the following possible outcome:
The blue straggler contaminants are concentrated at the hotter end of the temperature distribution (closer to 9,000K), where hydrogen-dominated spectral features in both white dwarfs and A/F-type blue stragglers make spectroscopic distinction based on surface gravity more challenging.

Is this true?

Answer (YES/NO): NO